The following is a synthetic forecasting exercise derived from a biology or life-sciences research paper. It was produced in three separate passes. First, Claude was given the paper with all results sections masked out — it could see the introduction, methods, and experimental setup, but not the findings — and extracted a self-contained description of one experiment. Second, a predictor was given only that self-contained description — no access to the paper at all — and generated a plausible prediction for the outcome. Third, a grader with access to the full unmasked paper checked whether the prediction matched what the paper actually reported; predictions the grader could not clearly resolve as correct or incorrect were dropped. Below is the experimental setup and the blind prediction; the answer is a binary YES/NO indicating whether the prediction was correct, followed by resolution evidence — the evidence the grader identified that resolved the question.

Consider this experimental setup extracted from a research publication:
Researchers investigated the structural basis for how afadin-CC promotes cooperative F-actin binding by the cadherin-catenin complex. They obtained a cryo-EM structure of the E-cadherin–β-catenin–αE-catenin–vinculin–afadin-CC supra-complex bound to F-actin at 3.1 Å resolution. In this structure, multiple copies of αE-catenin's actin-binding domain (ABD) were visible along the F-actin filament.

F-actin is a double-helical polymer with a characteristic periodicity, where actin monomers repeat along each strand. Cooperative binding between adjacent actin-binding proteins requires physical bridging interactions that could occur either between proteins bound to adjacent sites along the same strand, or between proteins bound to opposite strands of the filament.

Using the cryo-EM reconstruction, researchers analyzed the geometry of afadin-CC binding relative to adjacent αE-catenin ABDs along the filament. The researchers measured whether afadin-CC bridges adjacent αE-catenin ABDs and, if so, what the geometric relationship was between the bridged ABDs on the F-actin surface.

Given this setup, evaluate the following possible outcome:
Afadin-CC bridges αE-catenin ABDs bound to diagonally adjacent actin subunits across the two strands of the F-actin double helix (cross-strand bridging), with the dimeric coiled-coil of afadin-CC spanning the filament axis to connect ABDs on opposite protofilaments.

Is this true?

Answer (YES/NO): NO